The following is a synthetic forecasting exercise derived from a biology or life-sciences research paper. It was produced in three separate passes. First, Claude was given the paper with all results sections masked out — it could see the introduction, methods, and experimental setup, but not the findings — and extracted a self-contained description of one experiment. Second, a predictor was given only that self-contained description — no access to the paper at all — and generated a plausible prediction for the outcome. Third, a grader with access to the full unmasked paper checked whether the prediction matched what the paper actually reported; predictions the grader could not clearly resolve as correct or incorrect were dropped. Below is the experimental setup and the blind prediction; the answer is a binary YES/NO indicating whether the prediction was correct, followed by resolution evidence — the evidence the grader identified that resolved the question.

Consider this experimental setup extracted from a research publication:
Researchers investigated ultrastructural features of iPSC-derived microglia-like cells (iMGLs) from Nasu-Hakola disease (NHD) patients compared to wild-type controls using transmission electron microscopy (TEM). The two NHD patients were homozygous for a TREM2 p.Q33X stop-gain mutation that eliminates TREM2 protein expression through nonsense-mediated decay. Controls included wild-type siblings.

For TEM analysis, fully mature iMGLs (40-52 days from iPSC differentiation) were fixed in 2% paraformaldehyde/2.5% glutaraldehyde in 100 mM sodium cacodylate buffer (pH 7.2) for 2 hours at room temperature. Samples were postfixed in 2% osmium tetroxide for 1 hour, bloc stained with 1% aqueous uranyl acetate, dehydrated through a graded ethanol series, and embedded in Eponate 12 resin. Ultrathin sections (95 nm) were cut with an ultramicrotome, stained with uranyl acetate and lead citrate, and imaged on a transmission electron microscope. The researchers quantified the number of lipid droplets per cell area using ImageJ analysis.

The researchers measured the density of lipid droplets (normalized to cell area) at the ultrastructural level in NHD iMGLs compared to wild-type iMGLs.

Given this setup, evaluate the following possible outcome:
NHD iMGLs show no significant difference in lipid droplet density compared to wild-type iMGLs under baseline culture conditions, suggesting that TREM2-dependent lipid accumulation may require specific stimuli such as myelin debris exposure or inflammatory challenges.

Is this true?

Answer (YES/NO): NO